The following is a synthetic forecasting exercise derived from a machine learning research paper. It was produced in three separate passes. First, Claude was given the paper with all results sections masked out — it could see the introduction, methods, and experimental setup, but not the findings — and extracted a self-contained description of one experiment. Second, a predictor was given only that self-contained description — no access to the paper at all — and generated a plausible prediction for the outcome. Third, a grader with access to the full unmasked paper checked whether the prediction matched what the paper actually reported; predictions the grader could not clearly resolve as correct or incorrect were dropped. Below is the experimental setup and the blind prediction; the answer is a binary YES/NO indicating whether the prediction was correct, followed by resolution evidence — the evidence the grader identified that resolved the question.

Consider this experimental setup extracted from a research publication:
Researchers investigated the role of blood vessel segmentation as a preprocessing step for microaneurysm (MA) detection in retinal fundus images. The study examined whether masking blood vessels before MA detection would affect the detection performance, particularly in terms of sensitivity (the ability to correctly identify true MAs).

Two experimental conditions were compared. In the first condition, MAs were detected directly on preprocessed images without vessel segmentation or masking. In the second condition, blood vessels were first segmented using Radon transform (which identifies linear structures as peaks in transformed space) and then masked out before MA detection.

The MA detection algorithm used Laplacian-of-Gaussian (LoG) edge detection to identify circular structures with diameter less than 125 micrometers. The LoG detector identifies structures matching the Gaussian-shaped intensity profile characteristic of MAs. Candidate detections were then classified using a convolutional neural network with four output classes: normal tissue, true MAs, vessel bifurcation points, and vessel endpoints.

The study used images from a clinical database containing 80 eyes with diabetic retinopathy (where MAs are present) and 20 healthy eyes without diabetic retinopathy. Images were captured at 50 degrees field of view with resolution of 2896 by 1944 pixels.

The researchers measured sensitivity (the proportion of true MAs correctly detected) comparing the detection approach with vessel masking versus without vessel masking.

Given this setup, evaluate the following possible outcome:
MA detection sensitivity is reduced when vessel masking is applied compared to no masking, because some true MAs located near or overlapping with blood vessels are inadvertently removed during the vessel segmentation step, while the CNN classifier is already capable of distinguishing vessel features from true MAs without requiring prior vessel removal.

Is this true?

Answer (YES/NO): YES